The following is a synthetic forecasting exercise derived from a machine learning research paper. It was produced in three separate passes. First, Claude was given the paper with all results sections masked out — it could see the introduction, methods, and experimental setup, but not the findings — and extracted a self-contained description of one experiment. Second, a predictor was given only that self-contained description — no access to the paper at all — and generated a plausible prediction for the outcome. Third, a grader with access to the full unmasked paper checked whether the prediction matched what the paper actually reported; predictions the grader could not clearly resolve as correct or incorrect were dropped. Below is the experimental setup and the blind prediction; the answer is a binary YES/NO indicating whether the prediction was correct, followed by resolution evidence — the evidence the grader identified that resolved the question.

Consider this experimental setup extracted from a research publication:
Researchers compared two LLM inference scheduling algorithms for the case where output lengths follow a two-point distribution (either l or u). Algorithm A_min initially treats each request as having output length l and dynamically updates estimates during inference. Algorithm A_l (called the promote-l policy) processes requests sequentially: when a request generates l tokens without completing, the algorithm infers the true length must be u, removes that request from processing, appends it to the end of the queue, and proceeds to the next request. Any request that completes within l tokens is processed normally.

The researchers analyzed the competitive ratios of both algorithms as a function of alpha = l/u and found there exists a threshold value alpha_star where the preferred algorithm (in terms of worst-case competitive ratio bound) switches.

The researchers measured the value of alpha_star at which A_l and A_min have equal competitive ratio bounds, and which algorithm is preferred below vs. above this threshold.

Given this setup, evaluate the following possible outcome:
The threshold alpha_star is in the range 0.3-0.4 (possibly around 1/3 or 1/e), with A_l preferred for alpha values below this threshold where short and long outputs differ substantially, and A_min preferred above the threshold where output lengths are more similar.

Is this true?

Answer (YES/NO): YES